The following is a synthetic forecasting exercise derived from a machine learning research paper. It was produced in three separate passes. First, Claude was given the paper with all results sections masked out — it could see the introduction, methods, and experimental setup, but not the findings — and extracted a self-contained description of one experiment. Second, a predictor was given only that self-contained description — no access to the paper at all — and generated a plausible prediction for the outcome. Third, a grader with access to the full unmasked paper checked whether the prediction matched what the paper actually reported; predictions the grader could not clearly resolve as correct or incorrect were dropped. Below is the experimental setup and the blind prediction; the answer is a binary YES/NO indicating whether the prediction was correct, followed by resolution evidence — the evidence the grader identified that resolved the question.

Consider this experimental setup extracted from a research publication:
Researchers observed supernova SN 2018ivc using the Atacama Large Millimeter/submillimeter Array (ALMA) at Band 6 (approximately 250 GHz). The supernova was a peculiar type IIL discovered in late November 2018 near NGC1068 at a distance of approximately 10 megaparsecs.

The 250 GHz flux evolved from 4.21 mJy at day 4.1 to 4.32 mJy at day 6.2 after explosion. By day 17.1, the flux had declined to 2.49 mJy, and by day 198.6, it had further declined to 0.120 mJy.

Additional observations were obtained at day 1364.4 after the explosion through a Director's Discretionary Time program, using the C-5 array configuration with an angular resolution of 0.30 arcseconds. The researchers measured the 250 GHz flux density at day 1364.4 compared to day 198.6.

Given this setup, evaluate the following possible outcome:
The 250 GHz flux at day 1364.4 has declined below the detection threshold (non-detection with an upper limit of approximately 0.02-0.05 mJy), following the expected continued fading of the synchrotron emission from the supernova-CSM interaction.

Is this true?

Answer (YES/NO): NO